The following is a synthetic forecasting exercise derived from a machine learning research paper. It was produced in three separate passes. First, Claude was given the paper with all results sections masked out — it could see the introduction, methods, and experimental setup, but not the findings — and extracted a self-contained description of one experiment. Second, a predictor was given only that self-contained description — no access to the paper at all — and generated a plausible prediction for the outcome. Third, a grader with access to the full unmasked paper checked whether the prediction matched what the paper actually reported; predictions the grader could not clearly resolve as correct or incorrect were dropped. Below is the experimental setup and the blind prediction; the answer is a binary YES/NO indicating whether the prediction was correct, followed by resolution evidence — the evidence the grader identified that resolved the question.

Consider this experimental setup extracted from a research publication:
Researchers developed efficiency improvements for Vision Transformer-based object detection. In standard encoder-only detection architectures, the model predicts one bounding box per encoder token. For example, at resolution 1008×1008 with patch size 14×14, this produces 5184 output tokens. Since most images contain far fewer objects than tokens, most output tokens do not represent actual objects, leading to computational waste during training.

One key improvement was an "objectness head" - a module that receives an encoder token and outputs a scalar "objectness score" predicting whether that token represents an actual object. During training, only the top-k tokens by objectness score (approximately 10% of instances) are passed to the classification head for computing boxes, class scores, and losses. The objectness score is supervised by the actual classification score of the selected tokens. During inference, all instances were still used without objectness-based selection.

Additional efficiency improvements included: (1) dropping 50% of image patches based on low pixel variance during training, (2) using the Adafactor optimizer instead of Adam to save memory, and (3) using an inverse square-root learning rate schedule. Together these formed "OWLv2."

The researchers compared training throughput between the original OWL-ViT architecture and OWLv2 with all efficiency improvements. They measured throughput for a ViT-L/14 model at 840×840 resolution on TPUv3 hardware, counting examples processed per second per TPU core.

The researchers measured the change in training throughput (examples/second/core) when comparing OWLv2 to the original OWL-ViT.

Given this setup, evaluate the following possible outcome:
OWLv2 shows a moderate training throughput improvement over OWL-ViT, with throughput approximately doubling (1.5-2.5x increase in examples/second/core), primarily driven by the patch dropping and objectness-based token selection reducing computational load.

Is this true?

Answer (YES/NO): YES